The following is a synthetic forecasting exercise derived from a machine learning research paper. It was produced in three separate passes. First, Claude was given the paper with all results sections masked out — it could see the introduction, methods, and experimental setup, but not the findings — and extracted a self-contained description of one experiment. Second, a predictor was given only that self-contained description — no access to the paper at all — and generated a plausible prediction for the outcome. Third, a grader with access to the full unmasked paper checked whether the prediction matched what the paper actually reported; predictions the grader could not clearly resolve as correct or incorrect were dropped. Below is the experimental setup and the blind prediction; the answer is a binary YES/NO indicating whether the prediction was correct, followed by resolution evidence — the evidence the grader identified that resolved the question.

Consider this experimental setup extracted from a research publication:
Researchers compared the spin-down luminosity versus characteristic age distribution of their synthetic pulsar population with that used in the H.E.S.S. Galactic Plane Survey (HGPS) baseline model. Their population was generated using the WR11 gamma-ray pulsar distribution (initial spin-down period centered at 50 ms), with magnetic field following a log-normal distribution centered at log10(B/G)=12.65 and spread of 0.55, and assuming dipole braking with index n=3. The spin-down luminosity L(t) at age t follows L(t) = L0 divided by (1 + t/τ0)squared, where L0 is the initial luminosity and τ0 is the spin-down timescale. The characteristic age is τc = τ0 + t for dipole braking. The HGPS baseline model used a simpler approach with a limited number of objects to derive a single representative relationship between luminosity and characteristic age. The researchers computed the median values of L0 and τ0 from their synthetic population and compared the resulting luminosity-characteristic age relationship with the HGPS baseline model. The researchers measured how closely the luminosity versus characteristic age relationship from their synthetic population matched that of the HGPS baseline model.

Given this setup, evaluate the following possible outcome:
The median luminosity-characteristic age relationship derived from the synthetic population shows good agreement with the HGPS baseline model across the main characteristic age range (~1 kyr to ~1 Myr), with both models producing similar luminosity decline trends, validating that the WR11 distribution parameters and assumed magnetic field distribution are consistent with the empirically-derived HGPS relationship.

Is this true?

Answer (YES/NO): YES